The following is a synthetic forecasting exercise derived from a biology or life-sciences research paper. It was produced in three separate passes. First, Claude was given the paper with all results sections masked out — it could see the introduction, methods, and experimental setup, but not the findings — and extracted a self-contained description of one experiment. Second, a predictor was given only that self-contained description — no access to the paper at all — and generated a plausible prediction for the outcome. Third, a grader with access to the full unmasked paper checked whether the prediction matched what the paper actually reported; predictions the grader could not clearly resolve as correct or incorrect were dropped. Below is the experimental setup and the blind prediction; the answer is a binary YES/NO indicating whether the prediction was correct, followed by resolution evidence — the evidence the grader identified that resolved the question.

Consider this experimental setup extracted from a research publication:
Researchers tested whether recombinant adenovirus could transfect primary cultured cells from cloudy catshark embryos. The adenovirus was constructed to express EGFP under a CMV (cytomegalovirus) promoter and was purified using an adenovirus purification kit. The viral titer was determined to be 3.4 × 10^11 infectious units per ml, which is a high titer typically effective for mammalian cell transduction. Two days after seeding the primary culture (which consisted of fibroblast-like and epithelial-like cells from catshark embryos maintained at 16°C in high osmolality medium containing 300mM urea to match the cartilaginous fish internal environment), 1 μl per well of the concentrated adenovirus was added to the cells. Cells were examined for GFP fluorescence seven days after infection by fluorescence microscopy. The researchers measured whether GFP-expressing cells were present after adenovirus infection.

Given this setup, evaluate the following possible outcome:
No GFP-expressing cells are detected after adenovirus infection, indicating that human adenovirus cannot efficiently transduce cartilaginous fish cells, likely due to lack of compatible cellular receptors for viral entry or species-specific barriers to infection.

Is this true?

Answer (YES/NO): YES